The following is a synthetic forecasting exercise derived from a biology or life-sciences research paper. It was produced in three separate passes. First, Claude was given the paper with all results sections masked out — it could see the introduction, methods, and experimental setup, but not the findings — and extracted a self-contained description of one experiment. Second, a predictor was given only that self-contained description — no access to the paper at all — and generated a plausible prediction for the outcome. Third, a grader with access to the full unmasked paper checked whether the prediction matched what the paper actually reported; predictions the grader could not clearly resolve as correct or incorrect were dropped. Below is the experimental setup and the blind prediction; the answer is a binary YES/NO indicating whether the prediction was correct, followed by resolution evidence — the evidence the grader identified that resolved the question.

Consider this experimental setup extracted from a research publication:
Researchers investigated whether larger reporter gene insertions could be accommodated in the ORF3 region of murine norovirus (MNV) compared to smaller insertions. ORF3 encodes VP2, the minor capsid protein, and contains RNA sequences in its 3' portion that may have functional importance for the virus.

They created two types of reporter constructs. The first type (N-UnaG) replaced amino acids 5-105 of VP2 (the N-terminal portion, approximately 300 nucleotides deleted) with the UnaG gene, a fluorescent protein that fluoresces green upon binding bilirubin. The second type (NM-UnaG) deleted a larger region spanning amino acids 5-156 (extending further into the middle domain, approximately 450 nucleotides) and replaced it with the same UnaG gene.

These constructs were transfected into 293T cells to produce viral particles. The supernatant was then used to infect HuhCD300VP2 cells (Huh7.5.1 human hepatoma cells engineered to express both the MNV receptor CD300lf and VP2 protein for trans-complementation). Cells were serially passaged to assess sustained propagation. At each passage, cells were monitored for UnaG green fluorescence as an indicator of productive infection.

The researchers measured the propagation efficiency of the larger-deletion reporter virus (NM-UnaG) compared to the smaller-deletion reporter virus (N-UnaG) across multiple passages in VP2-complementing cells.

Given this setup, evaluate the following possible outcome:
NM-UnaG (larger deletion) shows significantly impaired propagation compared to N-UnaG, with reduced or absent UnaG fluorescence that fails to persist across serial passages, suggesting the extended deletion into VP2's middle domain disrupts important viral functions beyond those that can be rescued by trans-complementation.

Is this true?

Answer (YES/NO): NO